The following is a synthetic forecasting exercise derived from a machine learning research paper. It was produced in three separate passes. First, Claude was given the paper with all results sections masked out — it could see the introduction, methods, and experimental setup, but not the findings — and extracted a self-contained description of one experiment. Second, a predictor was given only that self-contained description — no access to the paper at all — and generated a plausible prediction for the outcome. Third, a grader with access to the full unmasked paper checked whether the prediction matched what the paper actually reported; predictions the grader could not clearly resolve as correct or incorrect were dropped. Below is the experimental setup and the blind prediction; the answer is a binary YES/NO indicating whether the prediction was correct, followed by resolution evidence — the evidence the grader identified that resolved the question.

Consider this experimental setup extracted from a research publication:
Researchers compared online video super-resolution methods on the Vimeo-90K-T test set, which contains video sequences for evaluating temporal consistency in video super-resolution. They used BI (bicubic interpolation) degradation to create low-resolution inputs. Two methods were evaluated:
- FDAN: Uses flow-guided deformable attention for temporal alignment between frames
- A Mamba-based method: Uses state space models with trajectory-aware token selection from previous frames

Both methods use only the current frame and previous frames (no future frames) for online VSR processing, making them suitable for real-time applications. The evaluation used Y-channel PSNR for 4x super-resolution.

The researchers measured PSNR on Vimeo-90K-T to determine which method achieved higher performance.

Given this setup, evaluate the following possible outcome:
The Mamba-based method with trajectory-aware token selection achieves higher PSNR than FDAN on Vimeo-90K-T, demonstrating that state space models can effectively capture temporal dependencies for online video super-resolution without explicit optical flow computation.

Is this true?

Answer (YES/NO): NO